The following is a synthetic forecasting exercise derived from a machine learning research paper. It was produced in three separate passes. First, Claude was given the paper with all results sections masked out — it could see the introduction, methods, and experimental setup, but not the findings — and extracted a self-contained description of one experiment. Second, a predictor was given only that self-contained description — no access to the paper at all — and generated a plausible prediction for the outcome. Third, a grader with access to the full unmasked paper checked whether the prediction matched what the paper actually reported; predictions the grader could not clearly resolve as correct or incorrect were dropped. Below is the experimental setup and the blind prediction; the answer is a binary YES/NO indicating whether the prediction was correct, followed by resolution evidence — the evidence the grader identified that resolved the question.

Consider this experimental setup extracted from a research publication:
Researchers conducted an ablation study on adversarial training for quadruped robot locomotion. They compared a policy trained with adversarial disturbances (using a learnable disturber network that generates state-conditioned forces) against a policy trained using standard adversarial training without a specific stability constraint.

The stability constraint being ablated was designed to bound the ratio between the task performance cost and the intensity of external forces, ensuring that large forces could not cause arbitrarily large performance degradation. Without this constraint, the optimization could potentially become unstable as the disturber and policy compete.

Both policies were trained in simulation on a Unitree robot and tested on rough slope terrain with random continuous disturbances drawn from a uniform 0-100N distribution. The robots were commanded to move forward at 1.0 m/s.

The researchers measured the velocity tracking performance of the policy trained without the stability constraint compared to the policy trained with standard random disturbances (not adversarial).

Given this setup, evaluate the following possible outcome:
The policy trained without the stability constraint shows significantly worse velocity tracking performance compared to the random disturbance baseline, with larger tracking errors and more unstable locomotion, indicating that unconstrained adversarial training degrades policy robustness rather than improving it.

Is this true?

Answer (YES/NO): YES